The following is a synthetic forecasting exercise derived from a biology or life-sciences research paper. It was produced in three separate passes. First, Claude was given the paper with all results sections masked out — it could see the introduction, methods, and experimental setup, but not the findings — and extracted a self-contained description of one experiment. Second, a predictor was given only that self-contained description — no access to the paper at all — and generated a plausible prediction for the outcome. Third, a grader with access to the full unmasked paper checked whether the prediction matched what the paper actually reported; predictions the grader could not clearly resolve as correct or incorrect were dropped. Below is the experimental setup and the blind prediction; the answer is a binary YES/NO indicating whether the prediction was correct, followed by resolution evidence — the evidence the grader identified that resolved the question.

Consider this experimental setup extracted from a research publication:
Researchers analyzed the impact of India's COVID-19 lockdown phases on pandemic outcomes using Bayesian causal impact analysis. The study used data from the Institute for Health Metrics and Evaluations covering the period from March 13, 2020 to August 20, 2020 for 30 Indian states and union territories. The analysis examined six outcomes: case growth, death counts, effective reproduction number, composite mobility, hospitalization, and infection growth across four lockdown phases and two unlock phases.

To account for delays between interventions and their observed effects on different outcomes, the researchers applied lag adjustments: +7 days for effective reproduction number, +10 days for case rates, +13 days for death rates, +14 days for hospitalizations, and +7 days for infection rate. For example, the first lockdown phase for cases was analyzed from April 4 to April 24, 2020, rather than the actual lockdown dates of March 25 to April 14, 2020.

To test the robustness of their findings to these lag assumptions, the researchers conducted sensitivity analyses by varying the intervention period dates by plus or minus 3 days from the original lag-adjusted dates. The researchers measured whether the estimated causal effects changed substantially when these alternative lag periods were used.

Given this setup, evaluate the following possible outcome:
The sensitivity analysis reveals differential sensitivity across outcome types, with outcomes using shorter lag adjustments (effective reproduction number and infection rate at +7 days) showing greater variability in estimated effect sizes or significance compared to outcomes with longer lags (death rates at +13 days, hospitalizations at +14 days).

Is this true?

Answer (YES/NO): NO